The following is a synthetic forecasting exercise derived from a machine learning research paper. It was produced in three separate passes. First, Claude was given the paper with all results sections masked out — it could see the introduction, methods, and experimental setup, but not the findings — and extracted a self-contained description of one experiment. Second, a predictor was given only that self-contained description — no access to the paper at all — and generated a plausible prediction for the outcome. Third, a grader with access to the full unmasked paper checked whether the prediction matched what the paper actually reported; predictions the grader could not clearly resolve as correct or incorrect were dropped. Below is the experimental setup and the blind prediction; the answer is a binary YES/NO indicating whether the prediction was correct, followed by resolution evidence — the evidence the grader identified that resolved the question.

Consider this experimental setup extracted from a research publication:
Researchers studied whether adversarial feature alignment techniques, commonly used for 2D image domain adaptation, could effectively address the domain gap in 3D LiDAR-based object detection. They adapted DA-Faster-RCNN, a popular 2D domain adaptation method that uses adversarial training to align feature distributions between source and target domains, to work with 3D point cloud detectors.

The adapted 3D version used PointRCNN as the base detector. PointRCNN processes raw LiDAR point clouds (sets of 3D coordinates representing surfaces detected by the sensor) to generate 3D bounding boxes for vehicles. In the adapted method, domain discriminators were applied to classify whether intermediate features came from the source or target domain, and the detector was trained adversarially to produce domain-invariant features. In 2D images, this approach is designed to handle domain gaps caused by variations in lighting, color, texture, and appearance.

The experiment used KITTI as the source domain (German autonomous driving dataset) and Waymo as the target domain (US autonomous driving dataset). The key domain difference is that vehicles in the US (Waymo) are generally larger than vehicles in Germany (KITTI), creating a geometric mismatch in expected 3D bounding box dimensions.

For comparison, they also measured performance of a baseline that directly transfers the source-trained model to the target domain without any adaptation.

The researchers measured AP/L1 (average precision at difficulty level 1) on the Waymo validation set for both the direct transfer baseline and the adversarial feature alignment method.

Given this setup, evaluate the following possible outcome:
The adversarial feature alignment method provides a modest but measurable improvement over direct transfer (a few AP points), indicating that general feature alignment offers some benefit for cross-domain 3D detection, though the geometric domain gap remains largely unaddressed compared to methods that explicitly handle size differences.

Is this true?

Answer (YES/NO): NO